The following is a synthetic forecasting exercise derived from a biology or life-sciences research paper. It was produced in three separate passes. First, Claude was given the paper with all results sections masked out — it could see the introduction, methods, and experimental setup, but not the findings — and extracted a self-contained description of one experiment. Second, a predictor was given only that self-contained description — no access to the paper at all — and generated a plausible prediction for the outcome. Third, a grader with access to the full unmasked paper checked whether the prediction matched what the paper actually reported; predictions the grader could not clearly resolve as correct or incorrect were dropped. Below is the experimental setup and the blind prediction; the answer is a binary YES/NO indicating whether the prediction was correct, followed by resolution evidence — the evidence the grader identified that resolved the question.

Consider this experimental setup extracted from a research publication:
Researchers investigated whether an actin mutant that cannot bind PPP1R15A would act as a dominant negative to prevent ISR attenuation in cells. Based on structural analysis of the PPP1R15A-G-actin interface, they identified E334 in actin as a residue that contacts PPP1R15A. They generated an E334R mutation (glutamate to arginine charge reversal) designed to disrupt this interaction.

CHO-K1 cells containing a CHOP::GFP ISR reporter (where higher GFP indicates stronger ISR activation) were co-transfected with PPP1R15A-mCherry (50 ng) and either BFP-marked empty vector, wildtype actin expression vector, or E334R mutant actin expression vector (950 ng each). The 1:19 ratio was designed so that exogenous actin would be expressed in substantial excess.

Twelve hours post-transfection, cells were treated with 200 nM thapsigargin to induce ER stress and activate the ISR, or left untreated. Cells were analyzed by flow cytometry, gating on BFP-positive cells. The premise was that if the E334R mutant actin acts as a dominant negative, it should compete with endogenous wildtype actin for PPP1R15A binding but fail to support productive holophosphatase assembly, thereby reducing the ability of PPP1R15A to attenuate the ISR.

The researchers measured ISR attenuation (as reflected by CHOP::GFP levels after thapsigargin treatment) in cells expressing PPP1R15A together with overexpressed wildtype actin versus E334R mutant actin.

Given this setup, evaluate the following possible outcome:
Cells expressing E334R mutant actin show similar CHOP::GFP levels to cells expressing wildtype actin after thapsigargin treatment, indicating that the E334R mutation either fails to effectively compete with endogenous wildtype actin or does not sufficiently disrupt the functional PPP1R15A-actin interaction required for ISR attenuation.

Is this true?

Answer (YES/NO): YES